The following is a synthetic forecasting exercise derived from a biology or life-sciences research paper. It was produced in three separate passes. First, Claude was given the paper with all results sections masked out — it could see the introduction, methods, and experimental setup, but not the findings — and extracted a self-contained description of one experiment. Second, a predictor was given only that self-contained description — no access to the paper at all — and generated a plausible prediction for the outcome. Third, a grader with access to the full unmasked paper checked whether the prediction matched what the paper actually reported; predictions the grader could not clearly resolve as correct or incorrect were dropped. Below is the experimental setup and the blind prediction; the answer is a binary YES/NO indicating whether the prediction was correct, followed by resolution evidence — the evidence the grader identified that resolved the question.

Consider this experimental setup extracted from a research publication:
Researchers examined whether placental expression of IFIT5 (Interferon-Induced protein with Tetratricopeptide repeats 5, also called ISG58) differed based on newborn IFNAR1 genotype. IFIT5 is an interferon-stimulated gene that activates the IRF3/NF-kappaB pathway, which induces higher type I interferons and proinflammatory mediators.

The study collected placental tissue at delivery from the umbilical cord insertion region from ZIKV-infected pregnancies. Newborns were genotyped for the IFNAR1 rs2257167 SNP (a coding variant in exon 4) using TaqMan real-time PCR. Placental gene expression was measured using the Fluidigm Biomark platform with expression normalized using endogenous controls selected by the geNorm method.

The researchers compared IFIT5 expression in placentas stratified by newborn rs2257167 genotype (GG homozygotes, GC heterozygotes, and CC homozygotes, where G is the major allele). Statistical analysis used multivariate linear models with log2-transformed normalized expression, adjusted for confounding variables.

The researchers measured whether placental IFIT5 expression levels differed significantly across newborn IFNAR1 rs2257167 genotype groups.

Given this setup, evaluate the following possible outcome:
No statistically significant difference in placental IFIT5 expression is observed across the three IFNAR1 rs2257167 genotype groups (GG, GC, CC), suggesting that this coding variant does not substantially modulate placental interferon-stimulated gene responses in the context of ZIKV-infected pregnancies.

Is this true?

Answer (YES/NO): NO